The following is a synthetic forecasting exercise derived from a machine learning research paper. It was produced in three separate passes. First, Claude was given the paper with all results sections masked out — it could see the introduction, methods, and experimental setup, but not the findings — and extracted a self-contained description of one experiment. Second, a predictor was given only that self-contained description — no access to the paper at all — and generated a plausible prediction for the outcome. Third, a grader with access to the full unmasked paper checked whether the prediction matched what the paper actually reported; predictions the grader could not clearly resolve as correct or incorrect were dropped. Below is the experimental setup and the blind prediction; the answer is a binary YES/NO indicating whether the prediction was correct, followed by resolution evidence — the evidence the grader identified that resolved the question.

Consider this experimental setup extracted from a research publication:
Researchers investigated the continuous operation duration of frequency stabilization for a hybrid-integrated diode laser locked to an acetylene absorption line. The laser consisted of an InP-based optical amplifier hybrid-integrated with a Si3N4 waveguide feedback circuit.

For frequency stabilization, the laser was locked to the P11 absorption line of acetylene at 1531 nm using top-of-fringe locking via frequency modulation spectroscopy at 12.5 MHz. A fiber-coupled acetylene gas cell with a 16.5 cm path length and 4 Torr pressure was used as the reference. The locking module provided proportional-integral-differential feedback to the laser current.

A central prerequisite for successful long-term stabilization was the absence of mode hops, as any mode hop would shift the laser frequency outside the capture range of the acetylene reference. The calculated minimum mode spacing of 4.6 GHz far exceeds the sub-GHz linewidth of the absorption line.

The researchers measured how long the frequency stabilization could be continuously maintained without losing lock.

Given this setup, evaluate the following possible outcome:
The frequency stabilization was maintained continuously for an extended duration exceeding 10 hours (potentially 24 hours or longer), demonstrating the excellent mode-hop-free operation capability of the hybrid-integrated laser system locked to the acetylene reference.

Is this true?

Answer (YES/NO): YES